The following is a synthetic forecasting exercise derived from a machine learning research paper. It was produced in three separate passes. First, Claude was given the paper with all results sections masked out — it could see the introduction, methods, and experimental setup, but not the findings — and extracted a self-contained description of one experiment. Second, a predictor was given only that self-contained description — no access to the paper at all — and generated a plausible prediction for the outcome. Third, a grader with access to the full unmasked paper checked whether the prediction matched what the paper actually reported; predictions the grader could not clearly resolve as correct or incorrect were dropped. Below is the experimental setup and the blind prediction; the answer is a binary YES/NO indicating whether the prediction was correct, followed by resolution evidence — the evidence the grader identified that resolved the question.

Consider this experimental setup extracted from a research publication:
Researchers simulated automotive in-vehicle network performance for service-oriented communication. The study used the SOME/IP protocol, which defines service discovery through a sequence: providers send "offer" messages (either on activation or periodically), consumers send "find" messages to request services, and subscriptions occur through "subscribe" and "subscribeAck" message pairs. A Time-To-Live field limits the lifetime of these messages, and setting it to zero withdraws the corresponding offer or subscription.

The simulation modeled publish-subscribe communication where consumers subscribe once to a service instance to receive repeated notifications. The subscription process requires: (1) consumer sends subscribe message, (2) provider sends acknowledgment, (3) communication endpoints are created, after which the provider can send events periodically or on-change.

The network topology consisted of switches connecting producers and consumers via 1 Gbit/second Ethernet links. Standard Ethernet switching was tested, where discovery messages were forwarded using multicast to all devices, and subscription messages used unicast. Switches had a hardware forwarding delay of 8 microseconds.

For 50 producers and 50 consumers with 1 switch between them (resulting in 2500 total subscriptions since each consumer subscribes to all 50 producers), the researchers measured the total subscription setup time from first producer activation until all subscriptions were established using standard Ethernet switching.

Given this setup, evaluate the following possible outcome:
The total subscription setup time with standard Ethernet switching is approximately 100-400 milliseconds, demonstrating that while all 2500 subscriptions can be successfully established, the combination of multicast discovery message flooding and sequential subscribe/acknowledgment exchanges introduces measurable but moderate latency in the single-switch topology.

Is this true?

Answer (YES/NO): NO